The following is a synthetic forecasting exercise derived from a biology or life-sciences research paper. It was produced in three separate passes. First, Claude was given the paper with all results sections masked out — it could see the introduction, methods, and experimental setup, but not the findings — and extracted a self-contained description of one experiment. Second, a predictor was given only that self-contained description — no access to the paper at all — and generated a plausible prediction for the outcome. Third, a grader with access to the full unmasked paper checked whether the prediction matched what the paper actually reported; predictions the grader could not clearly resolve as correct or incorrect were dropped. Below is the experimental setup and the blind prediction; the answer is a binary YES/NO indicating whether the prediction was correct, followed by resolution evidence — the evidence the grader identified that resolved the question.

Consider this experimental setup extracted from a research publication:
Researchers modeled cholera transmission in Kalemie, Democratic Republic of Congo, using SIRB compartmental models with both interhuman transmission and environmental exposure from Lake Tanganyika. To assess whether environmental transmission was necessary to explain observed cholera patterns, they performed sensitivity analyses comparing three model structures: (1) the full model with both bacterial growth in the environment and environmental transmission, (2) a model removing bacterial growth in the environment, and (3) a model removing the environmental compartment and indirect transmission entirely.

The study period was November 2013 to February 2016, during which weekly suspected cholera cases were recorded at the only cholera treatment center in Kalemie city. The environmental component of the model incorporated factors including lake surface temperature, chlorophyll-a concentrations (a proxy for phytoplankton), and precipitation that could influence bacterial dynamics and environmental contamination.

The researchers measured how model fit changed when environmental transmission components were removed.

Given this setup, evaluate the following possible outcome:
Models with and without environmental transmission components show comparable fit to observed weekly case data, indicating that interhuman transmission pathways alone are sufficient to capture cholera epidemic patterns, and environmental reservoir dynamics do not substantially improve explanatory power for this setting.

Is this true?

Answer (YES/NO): NO